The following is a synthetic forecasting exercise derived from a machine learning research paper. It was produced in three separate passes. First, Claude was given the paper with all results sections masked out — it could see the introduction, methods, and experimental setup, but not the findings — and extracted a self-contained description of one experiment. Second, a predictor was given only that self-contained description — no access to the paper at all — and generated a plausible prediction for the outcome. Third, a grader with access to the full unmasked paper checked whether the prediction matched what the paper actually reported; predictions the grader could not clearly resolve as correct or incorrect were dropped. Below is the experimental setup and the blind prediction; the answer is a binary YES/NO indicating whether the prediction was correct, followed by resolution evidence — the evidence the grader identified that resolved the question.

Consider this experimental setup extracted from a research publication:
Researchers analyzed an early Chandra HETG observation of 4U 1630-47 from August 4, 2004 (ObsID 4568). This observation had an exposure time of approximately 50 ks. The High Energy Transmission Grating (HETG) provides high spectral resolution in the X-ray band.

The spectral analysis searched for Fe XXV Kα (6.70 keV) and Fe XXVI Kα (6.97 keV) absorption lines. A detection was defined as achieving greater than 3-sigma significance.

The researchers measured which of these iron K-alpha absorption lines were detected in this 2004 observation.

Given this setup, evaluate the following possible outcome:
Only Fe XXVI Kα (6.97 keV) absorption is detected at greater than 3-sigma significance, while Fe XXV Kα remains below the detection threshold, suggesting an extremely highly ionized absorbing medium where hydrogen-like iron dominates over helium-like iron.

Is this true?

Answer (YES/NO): YES